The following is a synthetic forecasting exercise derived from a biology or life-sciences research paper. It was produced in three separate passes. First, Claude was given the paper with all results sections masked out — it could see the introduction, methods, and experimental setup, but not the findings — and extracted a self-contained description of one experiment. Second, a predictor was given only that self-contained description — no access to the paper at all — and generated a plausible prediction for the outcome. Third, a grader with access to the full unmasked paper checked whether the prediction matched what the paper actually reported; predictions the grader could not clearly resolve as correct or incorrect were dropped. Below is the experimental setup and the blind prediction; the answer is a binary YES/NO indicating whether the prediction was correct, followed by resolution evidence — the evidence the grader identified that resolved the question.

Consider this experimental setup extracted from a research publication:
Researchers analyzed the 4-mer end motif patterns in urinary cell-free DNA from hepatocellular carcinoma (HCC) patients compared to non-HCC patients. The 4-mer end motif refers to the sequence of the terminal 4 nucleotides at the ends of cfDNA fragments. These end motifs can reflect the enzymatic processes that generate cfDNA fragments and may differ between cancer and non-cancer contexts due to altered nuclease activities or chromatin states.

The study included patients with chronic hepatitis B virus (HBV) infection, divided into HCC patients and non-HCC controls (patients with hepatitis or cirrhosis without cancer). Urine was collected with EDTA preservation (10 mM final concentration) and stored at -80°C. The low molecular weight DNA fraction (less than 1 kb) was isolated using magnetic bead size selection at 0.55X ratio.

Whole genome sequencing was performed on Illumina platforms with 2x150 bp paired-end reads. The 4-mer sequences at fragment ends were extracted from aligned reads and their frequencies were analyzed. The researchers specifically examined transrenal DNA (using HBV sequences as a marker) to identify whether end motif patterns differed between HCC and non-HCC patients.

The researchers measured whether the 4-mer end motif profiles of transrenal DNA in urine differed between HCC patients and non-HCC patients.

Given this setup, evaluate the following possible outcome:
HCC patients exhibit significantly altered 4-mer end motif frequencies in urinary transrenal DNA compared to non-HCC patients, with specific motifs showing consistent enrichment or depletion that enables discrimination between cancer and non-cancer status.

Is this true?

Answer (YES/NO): YES